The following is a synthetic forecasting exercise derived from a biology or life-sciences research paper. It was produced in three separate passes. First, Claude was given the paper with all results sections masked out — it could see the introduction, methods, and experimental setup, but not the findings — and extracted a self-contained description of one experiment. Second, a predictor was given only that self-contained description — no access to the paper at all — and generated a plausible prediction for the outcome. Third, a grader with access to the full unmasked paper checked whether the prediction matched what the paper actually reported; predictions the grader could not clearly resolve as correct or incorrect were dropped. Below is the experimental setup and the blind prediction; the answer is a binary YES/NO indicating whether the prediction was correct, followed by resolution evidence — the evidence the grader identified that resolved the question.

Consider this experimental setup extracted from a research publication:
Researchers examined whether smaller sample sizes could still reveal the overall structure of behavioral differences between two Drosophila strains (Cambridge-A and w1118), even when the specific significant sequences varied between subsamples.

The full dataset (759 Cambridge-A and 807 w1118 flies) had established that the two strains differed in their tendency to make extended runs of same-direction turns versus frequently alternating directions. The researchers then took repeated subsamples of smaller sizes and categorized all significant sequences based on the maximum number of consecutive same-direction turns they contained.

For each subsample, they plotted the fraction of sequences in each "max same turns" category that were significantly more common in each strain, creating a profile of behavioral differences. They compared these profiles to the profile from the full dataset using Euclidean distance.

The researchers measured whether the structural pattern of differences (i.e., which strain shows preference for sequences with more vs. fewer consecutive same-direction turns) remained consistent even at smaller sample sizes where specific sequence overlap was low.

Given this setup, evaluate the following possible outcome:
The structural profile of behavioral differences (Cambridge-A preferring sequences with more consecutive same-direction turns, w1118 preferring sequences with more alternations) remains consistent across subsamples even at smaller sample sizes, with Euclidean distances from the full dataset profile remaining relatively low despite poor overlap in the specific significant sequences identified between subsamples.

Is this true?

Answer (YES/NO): YES